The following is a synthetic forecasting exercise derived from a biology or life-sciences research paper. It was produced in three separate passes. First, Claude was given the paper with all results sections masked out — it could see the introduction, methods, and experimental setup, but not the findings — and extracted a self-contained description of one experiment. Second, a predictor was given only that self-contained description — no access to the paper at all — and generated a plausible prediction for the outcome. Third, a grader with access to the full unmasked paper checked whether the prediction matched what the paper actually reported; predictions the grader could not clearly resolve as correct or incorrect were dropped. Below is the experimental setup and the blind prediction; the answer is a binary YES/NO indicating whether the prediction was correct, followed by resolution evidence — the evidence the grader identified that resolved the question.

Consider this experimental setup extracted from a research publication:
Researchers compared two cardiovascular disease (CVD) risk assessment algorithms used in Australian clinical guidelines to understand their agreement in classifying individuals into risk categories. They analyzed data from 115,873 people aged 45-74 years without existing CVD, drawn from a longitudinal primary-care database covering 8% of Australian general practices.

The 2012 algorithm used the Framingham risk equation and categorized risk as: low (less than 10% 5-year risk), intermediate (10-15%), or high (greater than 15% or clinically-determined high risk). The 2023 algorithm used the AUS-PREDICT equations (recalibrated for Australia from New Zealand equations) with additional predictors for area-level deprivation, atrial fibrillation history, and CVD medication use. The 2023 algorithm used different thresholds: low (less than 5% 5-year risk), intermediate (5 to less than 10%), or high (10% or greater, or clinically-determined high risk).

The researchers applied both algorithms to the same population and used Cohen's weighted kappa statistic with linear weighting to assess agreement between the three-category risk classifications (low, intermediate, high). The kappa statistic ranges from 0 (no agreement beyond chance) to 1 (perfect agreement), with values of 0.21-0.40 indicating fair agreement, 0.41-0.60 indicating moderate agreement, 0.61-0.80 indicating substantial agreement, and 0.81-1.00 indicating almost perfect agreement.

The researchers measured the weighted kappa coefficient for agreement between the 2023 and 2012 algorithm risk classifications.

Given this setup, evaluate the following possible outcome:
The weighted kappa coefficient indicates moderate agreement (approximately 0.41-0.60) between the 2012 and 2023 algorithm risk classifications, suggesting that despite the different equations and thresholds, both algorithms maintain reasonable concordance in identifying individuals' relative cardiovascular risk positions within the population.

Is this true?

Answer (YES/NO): NO